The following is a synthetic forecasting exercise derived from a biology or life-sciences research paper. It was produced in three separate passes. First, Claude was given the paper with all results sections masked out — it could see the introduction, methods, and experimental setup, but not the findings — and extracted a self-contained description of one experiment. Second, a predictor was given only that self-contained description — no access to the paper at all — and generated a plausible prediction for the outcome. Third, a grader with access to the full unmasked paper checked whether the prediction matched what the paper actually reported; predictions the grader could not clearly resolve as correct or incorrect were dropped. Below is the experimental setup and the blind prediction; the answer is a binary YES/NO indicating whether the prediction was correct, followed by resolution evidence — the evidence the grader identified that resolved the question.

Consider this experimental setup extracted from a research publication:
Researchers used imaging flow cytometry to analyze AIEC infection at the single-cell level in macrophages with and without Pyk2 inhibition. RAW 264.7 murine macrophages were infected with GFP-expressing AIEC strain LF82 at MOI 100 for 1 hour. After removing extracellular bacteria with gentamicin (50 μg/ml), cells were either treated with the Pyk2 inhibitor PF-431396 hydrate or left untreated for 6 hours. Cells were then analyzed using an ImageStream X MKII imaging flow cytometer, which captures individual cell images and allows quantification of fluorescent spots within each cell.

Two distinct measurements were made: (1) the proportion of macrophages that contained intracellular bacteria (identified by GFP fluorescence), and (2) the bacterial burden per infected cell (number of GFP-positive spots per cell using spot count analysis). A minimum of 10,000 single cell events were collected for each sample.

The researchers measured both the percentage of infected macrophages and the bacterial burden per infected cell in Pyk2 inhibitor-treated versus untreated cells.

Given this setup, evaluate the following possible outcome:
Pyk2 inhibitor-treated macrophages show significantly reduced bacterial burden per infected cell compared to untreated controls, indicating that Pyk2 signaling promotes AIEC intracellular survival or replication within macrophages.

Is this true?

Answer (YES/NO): YES